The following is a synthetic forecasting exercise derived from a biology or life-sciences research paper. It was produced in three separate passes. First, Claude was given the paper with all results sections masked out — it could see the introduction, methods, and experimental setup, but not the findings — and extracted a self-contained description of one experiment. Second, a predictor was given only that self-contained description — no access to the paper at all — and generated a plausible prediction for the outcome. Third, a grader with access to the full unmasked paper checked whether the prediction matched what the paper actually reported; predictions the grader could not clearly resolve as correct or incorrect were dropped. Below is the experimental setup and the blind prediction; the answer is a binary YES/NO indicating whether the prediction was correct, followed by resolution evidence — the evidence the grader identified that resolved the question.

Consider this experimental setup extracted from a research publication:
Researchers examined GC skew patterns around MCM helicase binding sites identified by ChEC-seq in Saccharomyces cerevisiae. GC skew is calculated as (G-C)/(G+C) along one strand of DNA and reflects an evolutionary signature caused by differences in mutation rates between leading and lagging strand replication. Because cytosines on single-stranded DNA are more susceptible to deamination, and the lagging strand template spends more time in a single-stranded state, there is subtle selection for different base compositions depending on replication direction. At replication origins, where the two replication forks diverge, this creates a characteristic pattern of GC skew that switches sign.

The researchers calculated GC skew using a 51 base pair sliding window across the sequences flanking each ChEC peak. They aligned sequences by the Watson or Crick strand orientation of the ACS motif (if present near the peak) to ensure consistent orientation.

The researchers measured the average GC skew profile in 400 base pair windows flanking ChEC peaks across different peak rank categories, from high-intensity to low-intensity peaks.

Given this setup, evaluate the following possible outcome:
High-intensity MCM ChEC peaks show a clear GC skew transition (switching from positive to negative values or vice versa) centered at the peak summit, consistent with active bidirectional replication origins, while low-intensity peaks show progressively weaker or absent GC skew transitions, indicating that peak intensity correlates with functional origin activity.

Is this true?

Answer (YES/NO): YES